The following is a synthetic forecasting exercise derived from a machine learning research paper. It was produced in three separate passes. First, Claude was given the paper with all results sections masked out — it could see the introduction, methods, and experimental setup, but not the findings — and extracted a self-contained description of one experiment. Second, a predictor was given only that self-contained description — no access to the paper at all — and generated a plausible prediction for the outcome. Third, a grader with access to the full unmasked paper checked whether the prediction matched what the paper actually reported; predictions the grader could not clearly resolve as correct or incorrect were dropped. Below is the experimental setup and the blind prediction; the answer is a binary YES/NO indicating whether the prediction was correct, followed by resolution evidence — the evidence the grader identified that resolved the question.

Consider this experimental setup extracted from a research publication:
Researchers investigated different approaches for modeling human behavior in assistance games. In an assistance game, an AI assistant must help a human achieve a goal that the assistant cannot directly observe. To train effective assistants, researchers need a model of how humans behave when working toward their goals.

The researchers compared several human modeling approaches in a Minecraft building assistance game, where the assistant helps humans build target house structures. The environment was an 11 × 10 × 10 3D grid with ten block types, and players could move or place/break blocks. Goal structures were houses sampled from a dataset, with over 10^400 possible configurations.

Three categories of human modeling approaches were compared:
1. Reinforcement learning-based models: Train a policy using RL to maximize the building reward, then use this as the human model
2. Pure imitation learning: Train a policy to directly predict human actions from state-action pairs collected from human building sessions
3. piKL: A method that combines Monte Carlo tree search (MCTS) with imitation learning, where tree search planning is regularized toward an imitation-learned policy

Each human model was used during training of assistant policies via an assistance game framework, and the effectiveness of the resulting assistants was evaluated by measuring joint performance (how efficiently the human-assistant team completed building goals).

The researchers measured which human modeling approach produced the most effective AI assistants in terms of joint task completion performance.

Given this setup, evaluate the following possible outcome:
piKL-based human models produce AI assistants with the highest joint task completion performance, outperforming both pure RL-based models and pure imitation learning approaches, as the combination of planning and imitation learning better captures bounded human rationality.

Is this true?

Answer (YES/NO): YES